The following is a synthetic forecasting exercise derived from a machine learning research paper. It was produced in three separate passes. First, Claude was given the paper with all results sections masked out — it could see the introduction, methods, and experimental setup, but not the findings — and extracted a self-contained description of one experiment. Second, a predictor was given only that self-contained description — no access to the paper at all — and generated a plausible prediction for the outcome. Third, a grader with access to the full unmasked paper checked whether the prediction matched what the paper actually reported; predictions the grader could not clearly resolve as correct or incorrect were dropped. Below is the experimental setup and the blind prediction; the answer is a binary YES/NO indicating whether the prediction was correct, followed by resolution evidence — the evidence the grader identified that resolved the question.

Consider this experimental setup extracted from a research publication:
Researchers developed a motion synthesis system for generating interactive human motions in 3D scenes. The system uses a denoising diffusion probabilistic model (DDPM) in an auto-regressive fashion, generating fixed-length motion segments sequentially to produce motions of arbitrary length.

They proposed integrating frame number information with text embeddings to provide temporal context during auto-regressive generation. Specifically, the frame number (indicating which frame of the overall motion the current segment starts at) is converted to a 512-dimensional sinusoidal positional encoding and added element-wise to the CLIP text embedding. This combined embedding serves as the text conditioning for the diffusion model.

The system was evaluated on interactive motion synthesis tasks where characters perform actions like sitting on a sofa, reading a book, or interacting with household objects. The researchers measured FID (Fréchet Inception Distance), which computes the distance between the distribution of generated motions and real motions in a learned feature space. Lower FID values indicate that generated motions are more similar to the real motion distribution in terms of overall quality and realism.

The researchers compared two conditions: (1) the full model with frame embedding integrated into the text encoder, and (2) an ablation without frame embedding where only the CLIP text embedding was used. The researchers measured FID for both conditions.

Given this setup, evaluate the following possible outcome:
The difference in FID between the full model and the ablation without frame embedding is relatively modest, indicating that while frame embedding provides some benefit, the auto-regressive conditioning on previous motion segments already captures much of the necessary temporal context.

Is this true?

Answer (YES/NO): NO